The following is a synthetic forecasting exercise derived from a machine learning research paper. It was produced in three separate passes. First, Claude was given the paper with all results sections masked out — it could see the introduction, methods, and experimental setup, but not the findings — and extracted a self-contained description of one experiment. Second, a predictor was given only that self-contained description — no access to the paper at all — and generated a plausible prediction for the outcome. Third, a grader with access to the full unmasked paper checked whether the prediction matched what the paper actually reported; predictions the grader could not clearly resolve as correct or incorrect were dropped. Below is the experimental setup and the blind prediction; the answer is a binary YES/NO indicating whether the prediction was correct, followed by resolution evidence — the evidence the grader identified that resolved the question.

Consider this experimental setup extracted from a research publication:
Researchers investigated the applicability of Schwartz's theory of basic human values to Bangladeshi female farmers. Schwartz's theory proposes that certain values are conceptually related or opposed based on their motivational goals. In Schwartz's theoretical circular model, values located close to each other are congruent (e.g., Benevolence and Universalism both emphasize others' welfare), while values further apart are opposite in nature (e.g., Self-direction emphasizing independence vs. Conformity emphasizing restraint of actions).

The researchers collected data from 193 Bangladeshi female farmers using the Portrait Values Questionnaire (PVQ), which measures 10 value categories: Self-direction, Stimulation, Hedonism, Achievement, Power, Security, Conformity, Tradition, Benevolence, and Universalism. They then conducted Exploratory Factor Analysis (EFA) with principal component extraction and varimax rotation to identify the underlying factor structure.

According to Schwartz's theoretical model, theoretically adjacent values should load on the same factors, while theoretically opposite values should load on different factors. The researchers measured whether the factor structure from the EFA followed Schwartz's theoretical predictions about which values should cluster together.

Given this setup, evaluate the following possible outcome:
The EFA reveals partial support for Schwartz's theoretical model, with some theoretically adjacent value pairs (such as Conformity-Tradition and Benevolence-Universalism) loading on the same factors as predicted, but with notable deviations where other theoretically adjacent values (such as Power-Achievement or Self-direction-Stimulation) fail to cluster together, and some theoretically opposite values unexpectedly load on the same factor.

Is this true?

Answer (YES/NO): NO